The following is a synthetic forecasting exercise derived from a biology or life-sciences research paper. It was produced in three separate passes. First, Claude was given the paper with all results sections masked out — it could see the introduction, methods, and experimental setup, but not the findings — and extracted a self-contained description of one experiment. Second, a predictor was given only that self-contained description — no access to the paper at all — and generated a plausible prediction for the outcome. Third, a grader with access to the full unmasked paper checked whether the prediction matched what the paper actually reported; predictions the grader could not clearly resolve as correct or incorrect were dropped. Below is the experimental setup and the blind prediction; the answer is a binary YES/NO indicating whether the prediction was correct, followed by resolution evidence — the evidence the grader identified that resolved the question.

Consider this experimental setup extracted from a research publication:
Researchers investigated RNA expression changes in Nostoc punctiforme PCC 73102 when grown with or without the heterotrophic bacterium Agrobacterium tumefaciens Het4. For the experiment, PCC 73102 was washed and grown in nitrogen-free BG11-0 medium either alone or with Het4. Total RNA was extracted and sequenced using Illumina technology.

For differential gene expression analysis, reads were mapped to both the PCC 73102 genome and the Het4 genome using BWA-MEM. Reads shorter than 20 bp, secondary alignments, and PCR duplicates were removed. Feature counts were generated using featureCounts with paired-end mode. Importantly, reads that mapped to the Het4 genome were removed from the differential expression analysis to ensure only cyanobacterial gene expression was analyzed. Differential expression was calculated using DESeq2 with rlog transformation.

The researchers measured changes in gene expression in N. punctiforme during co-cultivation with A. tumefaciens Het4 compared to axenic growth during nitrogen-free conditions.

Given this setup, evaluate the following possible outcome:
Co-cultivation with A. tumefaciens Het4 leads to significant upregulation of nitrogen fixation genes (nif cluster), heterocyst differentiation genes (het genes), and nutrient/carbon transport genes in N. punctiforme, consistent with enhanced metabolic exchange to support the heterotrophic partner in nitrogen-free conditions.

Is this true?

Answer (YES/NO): NO